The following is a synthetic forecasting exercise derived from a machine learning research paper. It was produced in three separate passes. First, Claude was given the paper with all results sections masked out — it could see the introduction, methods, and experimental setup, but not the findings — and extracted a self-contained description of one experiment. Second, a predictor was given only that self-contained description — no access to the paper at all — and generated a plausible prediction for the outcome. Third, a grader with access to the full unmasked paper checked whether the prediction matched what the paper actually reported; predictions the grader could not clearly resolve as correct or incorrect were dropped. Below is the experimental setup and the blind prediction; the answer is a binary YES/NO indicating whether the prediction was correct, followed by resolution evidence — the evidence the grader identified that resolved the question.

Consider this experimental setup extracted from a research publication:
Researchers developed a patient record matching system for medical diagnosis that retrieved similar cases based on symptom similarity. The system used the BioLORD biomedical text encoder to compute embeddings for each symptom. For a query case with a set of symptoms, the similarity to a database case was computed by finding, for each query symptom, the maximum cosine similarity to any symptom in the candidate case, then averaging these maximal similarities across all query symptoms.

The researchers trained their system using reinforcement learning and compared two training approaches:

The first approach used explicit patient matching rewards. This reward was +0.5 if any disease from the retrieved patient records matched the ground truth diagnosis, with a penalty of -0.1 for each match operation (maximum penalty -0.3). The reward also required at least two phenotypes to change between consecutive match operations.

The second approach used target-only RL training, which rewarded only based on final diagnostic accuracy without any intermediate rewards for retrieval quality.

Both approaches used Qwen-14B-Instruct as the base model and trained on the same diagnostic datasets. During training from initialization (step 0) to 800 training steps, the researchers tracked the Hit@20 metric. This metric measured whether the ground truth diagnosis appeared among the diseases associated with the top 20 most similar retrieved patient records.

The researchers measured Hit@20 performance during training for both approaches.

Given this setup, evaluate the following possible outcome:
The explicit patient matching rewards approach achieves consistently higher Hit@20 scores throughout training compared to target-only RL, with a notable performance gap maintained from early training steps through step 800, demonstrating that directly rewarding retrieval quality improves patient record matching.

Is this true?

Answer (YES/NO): YES